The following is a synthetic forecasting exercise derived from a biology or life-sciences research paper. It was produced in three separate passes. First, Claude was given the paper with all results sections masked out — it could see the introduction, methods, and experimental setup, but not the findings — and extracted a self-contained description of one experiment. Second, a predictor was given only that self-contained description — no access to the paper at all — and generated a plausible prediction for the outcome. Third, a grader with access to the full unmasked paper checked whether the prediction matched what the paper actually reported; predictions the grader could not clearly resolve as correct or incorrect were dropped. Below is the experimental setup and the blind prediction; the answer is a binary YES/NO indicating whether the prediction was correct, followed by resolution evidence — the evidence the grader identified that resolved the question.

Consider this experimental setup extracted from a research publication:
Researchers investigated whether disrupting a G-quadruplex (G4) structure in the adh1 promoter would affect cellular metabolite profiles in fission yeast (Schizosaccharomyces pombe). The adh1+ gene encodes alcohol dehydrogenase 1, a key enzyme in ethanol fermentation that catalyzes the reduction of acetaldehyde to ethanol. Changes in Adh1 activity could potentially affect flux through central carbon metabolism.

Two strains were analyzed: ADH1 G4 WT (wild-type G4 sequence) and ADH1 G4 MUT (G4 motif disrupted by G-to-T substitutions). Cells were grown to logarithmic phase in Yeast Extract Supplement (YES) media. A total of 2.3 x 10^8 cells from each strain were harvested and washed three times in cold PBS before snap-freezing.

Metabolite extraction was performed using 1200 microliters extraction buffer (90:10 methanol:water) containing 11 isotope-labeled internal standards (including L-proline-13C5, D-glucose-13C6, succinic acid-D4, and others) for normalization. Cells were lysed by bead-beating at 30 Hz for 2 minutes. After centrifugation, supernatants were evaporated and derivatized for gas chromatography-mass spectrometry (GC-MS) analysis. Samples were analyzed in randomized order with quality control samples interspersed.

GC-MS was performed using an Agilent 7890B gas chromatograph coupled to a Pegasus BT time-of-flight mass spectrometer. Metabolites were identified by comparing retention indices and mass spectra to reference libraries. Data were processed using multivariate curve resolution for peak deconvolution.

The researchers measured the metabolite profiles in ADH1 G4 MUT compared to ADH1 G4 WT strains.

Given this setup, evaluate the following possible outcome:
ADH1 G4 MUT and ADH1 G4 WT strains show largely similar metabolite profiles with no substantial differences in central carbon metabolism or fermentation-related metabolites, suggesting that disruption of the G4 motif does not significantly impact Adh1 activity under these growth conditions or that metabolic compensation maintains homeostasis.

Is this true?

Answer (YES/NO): NO